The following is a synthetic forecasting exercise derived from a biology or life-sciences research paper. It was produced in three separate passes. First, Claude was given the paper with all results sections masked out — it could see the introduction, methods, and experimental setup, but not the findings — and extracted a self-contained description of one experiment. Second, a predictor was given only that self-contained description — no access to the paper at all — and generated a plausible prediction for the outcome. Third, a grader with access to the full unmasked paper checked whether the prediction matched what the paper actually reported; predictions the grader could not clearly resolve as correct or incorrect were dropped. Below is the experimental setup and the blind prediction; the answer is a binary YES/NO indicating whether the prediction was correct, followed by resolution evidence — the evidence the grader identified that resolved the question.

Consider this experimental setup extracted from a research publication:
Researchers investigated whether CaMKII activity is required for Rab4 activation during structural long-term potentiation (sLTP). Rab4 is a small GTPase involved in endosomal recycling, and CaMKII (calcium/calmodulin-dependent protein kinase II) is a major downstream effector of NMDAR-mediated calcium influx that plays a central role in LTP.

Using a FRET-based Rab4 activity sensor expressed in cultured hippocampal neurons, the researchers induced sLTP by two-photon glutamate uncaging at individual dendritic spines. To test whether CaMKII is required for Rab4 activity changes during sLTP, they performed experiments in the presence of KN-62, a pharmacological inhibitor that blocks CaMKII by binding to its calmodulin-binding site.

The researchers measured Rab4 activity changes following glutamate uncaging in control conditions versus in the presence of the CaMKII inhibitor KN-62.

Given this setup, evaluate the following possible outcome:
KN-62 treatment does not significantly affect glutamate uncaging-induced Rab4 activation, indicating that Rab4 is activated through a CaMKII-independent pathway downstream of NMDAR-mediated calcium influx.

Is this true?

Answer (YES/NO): NO